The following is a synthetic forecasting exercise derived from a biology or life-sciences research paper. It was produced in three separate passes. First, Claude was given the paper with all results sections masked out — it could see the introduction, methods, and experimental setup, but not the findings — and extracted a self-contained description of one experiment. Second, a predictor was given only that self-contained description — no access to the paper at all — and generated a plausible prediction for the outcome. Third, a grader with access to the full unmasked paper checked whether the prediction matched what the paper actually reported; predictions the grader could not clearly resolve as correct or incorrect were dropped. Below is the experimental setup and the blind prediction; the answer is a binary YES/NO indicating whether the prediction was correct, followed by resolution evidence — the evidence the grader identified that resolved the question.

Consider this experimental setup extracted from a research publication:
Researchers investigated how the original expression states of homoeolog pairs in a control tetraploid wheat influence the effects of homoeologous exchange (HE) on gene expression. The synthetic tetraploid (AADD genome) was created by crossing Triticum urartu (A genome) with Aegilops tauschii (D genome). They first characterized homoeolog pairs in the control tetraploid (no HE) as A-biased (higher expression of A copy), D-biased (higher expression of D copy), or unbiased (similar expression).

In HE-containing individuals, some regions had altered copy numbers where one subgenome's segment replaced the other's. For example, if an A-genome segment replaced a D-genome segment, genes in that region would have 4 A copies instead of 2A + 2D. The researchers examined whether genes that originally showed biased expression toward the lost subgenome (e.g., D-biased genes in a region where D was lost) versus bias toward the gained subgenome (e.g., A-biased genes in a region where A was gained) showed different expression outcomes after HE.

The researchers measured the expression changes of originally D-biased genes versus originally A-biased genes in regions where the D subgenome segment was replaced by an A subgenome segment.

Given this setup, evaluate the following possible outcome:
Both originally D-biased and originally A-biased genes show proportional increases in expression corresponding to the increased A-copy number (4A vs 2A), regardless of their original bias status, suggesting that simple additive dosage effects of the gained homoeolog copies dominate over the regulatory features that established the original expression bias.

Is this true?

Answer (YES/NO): NO